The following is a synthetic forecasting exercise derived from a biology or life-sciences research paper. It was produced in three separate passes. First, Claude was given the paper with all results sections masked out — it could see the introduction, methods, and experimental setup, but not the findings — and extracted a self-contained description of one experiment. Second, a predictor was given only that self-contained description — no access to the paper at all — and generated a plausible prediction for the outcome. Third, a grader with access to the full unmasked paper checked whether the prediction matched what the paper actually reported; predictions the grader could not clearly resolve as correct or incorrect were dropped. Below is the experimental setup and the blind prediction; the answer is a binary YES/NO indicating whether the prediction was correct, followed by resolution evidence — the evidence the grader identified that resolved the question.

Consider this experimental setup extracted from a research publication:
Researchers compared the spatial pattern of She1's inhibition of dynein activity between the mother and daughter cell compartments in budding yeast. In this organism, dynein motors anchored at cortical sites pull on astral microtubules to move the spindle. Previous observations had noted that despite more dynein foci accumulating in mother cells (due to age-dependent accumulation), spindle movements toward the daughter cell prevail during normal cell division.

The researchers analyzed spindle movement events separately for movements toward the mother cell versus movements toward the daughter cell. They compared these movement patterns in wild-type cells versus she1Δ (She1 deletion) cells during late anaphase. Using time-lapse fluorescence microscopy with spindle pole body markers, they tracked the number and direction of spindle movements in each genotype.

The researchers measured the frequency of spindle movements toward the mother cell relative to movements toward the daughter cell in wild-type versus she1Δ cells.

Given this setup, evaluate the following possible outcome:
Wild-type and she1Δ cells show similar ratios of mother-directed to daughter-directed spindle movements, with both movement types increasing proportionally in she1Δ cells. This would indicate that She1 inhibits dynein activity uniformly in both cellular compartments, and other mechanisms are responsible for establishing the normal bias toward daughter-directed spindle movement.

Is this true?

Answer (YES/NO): NO